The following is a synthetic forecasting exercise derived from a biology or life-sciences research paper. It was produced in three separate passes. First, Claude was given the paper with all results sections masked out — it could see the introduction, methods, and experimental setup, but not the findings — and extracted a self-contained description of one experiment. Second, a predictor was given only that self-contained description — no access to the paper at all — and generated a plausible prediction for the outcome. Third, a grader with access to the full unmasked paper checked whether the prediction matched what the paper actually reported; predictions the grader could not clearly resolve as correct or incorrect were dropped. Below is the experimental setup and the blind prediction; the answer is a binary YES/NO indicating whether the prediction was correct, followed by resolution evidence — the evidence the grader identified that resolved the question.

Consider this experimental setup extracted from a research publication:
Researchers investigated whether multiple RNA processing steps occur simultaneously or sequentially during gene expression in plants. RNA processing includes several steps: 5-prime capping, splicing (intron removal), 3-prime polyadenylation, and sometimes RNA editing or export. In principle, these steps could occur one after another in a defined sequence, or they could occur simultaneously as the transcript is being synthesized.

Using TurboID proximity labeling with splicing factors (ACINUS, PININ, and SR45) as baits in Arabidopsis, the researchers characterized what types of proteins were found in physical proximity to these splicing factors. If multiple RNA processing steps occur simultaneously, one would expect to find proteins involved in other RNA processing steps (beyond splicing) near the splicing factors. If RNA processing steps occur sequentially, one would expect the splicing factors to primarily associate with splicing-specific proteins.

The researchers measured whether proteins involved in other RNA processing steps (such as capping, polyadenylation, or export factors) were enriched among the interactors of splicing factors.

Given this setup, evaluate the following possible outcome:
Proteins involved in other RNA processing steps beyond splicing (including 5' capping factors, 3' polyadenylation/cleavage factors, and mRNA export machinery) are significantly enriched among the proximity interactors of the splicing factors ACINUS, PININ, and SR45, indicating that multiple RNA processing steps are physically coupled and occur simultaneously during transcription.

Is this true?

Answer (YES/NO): YES